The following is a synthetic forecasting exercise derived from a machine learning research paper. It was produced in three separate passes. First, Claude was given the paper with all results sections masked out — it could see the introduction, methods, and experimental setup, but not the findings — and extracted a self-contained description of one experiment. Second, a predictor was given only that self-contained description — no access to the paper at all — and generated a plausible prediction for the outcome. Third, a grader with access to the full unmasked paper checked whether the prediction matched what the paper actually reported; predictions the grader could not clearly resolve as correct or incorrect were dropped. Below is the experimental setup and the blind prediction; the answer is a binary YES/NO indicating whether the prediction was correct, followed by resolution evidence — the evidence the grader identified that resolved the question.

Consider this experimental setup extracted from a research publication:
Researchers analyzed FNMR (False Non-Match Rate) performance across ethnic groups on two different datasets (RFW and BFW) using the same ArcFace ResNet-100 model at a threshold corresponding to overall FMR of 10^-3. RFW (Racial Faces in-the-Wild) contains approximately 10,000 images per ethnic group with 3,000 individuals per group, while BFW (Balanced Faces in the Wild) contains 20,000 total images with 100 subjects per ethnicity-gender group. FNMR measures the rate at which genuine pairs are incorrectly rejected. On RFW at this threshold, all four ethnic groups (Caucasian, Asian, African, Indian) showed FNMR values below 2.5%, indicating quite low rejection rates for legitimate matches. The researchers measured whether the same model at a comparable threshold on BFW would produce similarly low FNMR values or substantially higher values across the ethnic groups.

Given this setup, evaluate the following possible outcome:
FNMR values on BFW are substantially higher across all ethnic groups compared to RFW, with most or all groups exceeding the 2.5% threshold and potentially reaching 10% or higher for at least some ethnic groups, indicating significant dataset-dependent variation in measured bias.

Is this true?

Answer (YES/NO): YES